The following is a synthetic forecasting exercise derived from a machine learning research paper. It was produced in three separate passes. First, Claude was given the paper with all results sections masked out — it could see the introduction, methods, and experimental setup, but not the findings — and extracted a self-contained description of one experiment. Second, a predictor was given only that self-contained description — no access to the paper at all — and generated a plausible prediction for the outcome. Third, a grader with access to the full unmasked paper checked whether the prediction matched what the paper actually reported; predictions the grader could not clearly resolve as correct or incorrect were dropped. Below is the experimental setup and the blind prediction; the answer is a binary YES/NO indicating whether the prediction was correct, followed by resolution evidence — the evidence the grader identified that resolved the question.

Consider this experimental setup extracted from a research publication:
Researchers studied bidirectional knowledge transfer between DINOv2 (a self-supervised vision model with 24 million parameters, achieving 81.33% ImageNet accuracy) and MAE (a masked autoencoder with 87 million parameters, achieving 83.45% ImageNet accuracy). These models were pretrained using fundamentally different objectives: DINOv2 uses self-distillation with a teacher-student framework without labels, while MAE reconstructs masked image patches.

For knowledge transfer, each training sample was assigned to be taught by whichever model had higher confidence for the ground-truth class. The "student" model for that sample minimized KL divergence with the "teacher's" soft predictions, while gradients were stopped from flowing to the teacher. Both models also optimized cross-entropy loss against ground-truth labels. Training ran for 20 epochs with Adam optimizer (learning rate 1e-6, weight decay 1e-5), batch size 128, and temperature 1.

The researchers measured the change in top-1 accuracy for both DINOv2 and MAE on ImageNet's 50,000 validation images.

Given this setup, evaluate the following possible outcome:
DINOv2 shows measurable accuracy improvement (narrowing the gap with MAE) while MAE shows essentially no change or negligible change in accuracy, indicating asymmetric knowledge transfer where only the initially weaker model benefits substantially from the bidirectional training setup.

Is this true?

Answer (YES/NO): NO